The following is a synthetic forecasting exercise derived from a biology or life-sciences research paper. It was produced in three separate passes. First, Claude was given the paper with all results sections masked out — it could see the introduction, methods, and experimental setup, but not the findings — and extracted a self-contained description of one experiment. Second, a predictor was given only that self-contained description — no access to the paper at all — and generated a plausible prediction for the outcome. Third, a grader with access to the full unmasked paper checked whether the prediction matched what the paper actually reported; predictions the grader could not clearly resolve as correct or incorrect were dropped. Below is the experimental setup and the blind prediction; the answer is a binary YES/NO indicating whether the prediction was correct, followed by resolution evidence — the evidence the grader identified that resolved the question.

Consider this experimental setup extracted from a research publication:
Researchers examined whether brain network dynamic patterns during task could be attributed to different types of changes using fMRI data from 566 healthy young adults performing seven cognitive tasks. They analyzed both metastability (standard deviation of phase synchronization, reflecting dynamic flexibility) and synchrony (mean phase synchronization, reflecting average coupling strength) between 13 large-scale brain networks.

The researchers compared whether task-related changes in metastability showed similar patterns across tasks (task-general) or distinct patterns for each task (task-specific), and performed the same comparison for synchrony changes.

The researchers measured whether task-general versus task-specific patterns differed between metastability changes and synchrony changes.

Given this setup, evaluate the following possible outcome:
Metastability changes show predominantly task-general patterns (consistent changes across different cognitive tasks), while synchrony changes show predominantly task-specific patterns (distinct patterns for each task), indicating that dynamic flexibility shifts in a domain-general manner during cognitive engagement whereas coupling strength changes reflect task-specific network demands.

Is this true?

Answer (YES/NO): YES